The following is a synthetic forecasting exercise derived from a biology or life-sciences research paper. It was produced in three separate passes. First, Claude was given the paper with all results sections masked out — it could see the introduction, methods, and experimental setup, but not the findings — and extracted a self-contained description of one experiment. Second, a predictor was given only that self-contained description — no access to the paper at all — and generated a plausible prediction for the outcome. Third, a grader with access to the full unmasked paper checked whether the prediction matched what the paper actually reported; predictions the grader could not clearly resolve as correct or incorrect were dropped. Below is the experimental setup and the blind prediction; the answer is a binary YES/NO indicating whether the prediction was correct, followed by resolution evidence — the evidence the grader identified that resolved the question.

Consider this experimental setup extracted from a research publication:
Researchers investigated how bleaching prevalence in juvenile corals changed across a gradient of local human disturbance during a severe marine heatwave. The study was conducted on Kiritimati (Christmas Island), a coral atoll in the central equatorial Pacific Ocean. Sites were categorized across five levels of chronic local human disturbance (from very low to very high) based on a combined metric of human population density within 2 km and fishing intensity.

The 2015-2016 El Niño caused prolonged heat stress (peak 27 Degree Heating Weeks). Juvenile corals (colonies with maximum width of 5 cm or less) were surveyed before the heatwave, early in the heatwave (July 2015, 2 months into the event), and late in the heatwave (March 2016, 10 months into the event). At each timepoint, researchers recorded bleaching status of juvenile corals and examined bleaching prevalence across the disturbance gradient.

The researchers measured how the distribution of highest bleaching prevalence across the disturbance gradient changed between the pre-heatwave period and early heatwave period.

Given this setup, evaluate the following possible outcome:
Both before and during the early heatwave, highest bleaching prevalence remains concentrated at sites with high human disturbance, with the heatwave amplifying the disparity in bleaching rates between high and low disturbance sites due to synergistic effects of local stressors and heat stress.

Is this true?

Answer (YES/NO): NO